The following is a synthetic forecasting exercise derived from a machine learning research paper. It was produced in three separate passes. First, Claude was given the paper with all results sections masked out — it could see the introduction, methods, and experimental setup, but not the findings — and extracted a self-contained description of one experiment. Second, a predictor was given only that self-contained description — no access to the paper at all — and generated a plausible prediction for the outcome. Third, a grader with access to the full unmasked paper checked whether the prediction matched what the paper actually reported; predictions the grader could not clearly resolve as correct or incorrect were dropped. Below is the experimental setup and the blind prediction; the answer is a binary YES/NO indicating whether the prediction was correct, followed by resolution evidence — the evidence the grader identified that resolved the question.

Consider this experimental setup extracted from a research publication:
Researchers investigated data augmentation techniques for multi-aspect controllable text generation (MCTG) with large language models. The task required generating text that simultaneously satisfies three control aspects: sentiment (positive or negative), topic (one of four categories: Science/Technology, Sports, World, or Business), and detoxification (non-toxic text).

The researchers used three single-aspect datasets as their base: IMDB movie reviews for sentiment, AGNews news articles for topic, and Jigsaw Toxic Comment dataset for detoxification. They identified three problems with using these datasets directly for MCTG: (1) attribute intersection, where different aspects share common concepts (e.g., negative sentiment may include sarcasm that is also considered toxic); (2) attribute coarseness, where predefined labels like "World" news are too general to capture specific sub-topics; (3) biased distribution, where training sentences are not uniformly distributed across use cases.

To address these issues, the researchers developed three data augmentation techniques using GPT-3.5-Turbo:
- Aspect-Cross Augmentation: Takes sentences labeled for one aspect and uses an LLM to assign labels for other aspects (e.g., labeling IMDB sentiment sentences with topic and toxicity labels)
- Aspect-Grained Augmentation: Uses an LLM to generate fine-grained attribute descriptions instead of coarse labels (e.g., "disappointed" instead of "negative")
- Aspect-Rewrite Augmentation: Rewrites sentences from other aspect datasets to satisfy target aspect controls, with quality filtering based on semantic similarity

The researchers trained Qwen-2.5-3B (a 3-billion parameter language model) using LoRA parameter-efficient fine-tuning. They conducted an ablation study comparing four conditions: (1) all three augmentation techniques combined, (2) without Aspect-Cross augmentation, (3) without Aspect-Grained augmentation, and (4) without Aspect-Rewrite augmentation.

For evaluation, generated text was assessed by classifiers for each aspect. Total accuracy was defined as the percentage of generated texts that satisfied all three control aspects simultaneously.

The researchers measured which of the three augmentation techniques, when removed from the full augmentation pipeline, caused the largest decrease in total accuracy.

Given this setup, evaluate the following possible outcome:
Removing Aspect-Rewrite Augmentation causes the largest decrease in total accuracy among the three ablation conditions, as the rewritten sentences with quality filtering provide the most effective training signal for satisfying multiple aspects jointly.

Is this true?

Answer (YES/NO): YES